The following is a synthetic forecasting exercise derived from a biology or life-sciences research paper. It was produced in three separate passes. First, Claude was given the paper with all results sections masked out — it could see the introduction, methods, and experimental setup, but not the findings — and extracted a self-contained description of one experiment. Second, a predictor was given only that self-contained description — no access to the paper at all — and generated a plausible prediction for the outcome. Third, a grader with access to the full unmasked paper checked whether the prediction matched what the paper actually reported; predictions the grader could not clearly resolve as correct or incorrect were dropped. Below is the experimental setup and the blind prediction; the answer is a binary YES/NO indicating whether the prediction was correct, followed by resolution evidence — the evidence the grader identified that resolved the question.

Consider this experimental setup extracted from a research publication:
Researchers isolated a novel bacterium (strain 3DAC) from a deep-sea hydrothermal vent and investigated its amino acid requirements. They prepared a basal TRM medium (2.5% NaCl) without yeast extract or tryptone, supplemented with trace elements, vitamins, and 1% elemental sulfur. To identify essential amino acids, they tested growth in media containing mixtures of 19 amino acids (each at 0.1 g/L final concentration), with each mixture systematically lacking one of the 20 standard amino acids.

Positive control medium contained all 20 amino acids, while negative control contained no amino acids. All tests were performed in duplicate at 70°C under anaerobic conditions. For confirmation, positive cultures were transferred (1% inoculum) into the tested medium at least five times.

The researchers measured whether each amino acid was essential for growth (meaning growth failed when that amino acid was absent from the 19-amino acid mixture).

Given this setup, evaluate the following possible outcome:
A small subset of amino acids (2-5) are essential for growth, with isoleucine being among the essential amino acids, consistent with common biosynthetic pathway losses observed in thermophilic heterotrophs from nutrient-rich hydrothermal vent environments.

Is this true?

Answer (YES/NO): NO